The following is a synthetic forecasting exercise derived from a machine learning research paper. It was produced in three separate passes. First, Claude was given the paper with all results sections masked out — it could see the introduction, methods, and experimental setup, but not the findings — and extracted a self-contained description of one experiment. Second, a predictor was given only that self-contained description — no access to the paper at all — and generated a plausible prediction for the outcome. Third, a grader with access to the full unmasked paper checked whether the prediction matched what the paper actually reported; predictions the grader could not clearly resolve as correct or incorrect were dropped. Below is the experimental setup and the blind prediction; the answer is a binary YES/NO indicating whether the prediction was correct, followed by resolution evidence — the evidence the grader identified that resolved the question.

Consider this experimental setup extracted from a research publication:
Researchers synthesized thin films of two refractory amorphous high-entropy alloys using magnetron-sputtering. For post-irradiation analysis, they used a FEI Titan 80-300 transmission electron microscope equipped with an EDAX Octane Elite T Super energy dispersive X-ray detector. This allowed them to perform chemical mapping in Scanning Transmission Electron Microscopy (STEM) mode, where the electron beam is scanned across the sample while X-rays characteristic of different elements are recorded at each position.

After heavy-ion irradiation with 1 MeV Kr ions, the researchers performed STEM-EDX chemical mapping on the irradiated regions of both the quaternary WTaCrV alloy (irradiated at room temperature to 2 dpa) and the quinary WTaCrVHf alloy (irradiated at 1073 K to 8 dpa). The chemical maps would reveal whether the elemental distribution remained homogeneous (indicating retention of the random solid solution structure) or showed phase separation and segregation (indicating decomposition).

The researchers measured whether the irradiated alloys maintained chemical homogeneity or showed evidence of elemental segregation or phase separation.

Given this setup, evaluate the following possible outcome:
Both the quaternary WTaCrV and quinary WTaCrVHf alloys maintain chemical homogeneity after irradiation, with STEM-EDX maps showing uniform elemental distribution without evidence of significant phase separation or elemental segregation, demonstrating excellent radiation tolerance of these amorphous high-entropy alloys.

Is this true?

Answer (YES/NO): NO